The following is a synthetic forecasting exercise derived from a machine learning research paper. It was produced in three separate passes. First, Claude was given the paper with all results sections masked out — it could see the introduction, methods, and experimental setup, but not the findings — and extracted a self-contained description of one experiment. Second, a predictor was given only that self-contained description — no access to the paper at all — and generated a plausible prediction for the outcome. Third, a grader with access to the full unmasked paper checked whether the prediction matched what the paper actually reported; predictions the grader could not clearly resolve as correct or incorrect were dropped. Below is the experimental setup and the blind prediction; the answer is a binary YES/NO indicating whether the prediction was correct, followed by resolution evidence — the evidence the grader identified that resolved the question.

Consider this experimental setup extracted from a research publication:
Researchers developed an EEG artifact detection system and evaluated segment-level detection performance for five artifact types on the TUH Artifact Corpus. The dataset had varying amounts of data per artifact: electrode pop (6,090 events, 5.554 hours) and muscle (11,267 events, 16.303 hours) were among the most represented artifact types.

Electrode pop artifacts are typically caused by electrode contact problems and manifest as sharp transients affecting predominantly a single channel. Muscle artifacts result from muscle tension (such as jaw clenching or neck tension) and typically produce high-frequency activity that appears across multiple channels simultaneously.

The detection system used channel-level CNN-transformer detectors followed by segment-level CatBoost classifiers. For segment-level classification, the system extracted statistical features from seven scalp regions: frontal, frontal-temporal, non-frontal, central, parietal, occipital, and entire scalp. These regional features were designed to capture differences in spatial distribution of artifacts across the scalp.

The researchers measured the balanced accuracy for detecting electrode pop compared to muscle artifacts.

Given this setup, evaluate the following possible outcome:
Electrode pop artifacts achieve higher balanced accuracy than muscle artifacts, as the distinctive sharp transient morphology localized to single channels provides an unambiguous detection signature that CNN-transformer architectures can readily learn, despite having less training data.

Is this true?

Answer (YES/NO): NO